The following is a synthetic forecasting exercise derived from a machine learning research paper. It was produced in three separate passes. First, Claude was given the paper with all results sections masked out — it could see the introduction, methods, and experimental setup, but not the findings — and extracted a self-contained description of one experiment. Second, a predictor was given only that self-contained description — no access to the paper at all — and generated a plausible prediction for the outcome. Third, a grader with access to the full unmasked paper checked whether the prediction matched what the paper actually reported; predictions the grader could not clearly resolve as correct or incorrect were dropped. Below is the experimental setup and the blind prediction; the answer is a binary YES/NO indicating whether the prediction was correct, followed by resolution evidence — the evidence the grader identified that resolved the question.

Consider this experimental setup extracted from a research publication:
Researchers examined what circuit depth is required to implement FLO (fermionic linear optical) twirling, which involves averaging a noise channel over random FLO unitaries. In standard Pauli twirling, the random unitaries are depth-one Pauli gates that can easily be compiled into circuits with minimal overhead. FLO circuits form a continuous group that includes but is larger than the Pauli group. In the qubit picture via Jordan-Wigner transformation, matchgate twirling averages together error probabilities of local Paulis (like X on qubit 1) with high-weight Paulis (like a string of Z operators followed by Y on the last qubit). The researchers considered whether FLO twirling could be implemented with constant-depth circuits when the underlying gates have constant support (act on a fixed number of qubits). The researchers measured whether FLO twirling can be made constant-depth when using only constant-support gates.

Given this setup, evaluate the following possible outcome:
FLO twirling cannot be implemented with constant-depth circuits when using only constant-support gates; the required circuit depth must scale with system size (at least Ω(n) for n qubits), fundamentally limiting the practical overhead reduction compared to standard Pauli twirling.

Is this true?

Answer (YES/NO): NO